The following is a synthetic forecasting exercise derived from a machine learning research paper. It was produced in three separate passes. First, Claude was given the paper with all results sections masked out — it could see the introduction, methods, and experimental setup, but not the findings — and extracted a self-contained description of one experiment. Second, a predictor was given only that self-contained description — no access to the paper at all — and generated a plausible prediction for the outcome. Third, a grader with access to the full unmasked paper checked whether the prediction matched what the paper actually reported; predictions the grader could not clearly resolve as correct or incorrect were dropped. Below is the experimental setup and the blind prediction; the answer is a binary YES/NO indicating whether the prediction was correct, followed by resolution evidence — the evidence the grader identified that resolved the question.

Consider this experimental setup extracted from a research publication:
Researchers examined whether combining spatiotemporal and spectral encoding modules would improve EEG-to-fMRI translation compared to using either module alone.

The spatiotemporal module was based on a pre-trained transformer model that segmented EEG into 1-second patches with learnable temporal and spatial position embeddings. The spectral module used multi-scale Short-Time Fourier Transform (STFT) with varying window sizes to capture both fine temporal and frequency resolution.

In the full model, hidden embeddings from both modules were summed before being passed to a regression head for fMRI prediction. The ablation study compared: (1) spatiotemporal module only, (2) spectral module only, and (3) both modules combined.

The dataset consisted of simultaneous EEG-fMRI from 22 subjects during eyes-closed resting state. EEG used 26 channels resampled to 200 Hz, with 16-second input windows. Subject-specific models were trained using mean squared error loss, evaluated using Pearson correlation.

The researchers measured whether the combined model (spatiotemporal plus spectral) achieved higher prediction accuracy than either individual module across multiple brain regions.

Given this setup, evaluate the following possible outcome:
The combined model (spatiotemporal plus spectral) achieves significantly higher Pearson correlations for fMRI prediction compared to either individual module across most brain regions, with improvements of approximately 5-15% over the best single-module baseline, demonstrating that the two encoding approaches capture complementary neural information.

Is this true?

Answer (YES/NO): YES